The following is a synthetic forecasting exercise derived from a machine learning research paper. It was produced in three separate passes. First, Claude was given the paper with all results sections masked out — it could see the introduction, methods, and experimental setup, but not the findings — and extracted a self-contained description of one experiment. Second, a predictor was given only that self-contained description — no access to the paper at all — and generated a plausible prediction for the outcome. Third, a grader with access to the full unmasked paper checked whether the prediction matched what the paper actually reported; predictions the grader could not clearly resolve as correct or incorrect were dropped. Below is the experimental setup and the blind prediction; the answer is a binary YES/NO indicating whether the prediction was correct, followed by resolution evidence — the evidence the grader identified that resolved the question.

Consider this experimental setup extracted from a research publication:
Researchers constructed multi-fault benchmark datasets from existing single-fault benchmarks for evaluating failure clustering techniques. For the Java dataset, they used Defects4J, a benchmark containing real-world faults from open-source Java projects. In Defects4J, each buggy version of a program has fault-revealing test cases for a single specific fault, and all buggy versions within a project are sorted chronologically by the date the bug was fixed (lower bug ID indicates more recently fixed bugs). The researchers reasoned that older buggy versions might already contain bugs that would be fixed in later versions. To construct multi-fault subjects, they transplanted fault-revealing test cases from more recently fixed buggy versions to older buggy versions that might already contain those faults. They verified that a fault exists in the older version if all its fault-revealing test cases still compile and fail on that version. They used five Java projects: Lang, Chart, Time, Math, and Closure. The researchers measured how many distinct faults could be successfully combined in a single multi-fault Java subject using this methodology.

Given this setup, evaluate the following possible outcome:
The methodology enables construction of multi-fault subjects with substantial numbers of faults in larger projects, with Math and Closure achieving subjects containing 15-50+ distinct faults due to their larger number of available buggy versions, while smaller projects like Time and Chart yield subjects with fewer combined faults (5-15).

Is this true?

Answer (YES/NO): NO